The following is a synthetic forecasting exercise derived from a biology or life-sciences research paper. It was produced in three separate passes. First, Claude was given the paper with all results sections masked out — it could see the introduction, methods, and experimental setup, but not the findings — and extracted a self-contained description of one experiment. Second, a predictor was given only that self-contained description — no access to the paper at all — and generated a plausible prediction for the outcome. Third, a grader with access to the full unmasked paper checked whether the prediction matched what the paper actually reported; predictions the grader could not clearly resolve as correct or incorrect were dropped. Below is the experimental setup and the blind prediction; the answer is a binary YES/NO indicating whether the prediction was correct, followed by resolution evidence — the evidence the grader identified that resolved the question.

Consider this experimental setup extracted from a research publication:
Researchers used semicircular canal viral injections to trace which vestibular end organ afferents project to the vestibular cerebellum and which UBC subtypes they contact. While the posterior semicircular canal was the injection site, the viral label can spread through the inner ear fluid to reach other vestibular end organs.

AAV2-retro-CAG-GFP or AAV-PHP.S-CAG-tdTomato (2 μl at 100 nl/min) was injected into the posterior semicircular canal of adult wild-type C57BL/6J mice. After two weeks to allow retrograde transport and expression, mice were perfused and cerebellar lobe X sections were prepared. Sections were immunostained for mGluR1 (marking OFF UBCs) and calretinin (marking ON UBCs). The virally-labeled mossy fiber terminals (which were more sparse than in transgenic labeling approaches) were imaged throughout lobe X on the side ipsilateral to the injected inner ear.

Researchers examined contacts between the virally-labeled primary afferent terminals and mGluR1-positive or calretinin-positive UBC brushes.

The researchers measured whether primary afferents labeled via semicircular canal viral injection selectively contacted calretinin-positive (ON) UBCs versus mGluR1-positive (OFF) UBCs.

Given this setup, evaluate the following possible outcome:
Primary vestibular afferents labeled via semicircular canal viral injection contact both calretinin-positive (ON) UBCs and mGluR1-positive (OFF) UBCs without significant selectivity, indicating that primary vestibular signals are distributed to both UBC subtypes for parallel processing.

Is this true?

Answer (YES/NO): NO